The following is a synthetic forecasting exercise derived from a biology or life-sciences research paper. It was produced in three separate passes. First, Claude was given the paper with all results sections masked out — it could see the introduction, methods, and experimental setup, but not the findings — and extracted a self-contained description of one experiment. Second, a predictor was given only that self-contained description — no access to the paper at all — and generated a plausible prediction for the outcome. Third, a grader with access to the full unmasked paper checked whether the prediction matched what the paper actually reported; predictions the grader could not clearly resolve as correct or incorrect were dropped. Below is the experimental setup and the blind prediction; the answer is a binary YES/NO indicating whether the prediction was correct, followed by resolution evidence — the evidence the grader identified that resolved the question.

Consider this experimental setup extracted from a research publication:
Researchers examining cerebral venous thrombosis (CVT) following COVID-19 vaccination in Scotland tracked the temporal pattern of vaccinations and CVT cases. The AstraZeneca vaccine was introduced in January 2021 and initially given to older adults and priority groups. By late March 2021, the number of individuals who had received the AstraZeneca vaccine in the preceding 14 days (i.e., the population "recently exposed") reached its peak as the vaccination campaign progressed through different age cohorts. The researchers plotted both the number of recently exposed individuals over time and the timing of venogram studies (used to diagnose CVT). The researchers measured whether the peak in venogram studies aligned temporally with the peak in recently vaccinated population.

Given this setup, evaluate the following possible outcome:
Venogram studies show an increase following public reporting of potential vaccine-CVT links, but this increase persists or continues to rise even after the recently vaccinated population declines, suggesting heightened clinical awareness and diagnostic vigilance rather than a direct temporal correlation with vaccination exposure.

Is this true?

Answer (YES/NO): YES